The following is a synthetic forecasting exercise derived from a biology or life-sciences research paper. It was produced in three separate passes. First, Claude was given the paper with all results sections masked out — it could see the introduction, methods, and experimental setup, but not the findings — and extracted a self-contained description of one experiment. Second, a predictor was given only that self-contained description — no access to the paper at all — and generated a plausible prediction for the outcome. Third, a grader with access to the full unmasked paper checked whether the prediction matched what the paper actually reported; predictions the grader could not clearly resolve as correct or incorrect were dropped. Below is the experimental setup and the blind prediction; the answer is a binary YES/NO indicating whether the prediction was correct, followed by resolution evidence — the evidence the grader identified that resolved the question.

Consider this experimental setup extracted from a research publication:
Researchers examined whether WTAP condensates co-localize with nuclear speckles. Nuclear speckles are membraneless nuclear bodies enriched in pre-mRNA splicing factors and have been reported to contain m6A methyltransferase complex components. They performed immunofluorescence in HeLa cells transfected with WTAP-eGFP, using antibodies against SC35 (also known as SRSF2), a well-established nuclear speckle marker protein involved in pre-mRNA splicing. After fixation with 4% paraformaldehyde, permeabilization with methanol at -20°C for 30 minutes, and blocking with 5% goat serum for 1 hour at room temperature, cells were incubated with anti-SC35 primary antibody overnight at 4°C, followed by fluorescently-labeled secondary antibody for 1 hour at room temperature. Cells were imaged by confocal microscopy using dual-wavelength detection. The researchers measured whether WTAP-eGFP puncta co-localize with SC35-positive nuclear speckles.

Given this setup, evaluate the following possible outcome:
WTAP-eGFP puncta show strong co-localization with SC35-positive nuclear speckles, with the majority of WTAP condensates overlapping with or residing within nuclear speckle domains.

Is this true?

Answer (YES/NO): YES